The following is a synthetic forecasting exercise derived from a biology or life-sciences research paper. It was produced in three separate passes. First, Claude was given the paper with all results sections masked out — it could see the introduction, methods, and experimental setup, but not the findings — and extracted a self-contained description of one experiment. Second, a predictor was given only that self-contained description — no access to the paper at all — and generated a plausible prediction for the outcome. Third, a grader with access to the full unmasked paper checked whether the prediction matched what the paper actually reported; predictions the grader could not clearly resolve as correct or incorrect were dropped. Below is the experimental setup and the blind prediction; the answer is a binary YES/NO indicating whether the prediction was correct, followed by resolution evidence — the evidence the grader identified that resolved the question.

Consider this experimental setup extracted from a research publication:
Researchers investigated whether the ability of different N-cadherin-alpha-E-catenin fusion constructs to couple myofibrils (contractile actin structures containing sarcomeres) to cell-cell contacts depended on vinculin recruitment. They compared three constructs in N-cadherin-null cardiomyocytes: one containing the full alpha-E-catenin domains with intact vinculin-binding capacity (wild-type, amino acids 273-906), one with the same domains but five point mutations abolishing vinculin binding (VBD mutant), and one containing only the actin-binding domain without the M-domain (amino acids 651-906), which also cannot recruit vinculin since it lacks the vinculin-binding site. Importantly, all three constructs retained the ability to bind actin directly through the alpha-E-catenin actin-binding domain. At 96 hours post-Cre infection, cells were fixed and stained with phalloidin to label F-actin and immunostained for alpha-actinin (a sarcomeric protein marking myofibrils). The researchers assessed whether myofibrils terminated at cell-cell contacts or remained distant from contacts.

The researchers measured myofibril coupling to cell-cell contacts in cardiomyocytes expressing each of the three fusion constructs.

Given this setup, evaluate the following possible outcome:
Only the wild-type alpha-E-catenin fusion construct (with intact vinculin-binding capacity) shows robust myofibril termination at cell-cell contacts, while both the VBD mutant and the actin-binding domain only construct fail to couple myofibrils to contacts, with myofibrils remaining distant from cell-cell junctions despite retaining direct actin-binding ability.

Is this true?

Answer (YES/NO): YES